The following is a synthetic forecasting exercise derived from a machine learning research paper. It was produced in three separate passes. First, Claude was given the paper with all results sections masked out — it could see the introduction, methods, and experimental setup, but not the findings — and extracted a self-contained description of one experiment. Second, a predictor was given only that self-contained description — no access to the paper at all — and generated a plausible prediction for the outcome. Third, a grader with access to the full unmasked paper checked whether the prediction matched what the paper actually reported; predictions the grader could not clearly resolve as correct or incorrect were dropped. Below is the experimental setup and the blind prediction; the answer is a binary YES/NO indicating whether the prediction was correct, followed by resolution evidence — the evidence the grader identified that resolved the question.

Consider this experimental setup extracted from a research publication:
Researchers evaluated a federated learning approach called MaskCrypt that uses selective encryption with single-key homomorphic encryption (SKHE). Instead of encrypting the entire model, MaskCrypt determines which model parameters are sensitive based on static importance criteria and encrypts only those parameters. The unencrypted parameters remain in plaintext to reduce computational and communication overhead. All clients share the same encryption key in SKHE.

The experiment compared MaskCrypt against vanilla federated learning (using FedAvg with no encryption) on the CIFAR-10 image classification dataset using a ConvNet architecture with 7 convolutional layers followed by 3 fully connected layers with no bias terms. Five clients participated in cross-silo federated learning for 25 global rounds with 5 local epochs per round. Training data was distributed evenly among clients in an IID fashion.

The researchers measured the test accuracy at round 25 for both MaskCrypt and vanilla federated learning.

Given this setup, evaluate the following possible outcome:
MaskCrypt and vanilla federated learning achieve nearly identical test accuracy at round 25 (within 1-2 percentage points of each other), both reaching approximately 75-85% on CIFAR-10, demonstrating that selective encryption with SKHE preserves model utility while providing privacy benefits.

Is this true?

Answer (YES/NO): NO